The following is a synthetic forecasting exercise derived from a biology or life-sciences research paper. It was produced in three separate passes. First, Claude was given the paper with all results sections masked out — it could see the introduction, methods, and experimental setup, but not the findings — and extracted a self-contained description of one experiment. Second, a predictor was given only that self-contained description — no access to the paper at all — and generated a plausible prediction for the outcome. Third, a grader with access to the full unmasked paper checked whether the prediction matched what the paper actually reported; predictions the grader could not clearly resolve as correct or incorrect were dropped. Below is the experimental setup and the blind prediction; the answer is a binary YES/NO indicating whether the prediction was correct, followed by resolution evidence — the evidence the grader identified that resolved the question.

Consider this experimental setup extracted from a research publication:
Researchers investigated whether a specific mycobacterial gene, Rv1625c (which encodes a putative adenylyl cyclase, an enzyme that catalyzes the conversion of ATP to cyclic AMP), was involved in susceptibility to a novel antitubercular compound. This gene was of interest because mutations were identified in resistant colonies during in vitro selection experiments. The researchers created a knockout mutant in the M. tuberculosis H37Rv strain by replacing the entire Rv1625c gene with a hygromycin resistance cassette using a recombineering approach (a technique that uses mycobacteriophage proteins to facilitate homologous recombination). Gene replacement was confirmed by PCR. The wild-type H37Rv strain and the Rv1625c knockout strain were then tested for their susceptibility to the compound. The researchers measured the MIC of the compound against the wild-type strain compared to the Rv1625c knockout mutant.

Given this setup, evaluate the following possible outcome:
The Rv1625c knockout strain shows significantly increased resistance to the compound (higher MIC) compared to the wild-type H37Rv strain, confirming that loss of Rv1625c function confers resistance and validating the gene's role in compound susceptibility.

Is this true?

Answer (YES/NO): YES